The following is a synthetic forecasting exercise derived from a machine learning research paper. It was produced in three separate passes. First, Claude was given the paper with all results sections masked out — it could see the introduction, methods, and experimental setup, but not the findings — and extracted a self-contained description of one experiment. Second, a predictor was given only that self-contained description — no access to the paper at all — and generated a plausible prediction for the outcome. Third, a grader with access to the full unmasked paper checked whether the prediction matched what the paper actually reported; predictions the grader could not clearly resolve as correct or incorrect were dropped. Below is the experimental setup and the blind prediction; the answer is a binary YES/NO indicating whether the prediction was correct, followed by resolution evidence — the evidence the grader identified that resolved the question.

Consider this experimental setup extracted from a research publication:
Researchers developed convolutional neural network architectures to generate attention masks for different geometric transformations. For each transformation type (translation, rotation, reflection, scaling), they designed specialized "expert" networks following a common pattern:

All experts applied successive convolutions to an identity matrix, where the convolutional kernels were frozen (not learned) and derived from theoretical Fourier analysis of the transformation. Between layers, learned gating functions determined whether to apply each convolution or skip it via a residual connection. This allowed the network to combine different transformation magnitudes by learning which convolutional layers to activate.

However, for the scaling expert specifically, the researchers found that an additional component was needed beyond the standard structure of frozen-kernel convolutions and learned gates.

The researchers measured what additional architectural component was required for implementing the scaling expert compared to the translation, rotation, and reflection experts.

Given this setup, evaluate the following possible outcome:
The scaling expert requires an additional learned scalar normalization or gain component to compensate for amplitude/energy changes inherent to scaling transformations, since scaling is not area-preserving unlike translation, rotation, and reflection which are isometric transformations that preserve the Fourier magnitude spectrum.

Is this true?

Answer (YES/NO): NO